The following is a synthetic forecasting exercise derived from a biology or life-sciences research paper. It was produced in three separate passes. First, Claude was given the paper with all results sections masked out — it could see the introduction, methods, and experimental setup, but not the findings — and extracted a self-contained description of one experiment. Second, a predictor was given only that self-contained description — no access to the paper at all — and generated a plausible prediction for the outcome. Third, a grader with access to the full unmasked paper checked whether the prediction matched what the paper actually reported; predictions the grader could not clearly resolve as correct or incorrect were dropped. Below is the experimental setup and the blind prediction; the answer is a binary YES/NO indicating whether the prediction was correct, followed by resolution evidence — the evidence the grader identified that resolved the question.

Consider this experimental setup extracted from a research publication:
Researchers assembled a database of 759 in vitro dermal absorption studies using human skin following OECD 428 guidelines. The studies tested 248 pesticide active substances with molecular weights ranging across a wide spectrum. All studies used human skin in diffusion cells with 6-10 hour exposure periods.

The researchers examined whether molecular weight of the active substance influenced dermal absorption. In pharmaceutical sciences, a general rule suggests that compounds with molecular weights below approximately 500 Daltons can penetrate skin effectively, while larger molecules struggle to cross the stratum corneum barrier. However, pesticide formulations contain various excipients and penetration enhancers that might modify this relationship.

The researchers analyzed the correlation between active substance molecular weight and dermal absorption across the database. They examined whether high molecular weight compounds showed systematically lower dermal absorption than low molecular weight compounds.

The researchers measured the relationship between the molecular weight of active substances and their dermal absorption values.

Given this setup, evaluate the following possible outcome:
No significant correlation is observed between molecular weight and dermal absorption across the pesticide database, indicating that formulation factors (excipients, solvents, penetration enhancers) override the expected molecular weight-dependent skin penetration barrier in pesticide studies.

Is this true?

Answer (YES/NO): YES